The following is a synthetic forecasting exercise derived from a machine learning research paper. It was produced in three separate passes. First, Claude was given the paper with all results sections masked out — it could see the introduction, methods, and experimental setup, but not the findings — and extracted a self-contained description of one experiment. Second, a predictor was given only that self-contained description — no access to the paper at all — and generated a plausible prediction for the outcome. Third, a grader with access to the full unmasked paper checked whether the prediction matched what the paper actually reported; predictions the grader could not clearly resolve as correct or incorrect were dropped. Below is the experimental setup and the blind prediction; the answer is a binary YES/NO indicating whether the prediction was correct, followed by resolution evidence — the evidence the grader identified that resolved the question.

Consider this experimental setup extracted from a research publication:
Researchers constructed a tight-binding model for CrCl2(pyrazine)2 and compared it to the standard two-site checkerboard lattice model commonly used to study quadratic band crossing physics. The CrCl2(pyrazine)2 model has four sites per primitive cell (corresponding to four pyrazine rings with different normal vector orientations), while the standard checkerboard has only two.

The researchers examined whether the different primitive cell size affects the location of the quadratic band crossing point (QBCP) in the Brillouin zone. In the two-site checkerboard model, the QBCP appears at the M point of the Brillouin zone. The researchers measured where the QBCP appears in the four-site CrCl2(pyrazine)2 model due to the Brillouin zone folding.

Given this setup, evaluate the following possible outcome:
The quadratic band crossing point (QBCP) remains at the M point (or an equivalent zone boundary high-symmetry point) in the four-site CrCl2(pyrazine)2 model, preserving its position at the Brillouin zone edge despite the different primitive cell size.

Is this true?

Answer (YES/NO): NO